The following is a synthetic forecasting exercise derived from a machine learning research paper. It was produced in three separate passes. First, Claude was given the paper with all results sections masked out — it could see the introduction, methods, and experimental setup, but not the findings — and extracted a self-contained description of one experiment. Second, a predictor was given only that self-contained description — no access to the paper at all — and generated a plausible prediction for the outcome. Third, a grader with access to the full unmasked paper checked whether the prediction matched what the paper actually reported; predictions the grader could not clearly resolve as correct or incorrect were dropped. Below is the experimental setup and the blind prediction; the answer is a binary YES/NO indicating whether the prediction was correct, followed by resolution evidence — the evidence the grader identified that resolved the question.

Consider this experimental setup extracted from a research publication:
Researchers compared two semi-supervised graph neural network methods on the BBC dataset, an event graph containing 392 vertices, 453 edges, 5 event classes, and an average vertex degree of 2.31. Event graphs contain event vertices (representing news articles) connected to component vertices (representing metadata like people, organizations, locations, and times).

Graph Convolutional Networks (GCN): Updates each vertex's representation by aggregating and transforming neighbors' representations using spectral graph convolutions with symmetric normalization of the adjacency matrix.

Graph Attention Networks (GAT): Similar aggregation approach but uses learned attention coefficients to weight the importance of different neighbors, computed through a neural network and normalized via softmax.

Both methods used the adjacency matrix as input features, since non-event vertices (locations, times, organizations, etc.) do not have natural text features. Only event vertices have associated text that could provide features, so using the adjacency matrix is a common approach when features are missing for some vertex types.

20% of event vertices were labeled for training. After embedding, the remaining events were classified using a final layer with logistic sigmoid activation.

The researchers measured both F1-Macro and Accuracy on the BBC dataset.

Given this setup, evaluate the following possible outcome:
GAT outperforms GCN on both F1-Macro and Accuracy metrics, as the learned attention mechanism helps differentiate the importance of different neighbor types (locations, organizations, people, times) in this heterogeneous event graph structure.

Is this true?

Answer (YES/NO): NO